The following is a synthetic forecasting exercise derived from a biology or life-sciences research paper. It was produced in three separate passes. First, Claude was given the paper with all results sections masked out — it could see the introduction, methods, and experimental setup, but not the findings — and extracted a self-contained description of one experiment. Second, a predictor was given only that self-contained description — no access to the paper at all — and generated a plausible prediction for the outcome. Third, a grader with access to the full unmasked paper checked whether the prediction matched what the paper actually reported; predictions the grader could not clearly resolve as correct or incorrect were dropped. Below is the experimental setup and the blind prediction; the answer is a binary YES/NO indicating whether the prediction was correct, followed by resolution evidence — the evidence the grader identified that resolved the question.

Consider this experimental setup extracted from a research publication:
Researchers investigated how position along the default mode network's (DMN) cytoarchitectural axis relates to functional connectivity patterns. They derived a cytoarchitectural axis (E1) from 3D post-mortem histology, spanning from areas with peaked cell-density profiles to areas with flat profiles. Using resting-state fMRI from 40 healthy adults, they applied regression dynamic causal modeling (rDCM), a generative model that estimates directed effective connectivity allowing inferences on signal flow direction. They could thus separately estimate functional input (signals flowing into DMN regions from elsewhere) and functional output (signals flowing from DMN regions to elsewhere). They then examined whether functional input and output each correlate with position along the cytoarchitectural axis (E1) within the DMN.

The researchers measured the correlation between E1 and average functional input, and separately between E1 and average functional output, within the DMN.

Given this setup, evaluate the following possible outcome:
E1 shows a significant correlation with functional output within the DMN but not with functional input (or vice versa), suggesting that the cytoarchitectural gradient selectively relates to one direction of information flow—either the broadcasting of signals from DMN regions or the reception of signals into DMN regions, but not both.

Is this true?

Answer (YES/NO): YES